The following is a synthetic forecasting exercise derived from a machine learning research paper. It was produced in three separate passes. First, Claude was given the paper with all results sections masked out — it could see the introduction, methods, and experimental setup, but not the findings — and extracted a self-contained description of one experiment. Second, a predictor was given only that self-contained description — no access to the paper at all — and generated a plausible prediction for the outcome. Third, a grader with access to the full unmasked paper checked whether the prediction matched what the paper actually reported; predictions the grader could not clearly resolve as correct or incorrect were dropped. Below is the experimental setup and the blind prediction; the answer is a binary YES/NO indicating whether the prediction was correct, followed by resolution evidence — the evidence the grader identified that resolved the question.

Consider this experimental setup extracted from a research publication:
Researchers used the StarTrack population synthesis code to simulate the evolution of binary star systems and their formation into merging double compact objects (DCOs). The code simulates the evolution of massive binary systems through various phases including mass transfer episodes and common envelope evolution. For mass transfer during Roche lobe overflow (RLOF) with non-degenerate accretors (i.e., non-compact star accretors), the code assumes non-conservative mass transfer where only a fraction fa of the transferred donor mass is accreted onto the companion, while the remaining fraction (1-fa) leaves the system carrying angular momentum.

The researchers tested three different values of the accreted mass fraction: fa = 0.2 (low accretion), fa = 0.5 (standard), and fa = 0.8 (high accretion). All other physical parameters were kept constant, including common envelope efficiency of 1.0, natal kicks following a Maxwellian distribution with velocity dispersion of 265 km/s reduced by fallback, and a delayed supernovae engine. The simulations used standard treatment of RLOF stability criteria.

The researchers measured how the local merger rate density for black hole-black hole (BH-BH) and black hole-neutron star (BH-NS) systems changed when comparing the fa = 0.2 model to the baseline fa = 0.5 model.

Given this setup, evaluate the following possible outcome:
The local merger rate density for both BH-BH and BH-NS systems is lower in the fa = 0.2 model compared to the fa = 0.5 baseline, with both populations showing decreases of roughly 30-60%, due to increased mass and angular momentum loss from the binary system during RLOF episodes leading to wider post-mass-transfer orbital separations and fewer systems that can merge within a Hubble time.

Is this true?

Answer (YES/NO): NO